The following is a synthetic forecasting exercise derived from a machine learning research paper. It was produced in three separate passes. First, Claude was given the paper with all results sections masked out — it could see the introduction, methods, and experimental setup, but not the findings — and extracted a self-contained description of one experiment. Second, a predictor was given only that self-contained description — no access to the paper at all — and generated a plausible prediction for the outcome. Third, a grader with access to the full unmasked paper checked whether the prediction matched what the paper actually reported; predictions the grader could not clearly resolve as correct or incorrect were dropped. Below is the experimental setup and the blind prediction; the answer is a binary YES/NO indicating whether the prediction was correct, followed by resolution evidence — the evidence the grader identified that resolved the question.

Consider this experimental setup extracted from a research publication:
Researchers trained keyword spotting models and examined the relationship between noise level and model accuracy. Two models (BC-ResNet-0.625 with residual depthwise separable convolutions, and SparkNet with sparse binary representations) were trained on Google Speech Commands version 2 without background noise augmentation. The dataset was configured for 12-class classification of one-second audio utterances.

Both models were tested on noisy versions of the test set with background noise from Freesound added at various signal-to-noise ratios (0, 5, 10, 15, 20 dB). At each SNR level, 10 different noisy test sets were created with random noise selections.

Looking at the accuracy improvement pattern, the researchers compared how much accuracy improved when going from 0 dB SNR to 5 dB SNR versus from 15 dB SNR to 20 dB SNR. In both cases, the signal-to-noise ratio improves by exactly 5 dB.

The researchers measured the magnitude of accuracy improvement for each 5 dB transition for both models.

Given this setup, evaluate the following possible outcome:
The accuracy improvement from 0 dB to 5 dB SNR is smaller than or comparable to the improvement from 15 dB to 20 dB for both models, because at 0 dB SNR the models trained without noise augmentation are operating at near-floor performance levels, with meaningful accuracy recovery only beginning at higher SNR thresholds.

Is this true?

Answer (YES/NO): NO